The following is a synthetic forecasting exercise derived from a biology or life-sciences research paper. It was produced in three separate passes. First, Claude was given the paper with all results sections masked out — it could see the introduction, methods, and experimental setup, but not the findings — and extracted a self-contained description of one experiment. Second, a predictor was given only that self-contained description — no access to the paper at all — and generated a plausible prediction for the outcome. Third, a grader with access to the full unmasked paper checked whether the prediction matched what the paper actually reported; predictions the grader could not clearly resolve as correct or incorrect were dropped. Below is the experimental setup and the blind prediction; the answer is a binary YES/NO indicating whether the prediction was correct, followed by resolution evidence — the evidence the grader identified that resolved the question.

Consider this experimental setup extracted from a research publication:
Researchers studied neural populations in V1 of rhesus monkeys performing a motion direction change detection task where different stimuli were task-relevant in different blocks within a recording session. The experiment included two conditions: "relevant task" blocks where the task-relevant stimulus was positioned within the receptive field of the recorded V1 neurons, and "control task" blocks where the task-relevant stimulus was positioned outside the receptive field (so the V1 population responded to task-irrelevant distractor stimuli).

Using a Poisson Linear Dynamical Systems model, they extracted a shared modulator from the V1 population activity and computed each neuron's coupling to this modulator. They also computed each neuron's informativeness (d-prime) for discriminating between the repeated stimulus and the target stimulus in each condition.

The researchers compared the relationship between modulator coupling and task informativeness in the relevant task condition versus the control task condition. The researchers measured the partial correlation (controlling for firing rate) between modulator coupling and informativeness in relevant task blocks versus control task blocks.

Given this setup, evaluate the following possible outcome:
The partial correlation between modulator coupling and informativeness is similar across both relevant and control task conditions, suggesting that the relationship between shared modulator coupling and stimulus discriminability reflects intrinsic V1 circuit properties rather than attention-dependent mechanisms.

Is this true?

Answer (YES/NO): NO